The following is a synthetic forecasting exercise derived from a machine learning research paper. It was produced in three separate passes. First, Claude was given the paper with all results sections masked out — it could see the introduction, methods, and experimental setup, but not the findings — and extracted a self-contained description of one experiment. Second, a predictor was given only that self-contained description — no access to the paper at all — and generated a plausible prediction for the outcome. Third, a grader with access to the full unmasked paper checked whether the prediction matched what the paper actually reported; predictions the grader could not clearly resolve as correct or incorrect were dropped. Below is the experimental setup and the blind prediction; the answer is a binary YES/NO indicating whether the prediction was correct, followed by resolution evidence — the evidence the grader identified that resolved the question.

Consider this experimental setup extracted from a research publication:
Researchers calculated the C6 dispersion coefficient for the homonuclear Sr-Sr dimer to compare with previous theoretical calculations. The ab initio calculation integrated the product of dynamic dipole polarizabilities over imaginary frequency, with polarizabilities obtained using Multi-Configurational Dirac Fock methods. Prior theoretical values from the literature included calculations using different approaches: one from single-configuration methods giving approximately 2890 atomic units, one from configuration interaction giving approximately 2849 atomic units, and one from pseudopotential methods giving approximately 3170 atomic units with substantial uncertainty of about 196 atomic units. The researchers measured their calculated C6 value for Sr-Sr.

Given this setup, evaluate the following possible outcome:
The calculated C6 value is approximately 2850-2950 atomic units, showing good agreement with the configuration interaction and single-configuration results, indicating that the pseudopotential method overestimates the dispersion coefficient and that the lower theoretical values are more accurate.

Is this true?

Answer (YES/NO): NO